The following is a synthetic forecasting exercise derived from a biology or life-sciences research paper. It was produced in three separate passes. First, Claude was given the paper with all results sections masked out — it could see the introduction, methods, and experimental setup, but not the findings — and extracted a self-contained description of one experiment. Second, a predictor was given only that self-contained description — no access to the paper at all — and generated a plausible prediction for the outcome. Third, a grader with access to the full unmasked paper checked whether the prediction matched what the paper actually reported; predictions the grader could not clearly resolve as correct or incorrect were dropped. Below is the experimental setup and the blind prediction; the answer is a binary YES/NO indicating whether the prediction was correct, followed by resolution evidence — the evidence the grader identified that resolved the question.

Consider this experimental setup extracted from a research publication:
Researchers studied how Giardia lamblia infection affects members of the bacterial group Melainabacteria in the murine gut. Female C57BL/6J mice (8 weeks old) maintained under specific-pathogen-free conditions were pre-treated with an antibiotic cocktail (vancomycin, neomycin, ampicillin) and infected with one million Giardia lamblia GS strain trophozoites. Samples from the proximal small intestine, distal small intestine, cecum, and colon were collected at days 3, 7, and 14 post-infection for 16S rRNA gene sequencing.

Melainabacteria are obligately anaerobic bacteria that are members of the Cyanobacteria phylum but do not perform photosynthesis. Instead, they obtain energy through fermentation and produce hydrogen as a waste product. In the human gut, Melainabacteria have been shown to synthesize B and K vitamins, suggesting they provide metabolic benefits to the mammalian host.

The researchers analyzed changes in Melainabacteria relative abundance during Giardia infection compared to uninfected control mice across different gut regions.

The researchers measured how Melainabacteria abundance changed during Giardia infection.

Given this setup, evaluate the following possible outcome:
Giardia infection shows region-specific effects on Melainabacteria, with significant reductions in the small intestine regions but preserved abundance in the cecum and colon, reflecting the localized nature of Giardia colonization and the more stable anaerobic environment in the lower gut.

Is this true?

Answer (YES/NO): NO